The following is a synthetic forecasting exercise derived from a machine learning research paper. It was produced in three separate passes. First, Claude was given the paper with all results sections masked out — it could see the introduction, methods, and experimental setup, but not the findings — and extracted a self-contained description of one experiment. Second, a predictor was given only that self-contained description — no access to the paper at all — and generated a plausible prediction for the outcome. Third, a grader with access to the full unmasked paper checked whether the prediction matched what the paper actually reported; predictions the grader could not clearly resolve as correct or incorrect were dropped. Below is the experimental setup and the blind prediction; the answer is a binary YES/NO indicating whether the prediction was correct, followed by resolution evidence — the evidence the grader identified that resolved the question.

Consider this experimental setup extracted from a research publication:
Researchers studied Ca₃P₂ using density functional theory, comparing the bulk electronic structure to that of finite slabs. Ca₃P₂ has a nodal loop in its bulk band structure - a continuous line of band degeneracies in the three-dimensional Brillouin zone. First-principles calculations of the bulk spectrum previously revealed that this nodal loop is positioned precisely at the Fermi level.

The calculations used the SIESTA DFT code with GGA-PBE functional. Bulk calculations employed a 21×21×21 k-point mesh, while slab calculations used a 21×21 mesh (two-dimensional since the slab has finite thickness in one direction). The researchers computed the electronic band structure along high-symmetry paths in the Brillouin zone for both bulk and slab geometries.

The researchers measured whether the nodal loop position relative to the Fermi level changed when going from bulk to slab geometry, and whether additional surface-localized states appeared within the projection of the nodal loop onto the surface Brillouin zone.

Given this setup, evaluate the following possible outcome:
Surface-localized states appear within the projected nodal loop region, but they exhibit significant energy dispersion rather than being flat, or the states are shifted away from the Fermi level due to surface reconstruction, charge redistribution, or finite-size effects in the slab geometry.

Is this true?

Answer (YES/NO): YES